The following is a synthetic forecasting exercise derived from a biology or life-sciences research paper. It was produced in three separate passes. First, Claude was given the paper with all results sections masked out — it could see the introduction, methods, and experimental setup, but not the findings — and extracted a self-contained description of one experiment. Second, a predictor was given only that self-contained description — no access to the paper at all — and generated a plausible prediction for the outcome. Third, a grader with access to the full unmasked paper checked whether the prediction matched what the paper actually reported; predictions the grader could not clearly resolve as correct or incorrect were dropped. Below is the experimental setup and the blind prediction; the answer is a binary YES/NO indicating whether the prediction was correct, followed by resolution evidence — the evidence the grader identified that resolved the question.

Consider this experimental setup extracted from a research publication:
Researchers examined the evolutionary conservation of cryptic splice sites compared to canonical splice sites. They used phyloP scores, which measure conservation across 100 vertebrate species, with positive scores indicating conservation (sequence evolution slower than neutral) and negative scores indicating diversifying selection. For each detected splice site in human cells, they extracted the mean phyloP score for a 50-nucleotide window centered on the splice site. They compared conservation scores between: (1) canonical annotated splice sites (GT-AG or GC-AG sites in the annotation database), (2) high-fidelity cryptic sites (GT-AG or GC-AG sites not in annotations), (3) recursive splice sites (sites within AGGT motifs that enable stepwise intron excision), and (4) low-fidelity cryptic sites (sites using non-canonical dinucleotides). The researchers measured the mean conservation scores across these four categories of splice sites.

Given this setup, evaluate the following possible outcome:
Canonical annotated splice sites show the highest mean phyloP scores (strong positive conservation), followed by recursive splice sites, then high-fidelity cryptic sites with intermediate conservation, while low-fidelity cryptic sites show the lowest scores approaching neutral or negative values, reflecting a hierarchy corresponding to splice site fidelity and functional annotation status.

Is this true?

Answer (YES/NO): NO